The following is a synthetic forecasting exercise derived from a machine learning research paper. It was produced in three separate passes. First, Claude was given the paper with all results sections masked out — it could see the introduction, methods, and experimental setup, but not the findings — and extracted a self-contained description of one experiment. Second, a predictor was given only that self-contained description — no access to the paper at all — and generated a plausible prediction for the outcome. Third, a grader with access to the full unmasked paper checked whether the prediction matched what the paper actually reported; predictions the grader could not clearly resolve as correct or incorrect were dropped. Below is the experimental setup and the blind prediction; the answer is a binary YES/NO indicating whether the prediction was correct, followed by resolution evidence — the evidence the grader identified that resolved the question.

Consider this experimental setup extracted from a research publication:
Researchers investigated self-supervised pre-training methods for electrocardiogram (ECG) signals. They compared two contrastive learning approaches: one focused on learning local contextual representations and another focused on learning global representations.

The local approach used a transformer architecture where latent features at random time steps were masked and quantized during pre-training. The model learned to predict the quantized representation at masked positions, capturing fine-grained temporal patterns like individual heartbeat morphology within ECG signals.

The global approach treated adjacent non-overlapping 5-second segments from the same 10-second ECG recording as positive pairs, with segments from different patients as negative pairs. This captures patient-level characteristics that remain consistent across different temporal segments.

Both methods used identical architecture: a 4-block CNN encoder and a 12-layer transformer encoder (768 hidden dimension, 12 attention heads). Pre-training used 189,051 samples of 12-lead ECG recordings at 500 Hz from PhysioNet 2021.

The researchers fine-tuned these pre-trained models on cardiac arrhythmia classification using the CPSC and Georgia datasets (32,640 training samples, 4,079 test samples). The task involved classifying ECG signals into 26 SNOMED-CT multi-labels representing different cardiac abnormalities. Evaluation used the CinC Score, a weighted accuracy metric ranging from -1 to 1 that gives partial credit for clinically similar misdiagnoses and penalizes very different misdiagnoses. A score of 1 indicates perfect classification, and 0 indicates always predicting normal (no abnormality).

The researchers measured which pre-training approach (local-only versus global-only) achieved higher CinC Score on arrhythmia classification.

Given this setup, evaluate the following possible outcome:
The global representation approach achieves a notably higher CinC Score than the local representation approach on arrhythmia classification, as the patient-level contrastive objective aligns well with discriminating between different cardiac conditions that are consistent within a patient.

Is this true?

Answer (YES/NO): NO